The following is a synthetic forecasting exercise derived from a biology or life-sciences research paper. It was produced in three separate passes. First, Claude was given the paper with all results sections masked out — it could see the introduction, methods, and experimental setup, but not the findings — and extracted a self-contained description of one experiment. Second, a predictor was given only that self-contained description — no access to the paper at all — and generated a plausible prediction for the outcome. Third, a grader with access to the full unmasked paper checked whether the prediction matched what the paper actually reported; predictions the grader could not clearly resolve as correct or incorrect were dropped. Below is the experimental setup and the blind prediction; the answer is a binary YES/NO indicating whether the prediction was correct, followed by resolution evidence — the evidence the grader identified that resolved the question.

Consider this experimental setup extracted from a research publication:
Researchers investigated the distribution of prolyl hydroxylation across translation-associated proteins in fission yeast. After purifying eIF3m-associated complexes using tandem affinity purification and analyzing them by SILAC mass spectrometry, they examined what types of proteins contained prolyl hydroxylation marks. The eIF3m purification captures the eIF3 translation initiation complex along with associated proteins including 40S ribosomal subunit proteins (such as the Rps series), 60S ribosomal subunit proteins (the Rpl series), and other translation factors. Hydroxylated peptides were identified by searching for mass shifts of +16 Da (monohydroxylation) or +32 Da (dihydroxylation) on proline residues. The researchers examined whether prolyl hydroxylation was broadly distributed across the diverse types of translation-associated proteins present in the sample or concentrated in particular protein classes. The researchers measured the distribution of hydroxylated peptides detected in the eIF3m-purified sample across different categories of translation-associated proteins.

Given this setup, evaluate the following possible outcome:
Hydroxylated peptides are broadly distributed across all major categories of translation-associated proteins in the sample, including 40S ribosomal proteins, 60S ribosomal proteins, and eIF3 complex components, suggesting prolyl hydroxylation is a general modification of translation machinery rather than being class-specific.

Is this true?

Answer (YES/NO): YES